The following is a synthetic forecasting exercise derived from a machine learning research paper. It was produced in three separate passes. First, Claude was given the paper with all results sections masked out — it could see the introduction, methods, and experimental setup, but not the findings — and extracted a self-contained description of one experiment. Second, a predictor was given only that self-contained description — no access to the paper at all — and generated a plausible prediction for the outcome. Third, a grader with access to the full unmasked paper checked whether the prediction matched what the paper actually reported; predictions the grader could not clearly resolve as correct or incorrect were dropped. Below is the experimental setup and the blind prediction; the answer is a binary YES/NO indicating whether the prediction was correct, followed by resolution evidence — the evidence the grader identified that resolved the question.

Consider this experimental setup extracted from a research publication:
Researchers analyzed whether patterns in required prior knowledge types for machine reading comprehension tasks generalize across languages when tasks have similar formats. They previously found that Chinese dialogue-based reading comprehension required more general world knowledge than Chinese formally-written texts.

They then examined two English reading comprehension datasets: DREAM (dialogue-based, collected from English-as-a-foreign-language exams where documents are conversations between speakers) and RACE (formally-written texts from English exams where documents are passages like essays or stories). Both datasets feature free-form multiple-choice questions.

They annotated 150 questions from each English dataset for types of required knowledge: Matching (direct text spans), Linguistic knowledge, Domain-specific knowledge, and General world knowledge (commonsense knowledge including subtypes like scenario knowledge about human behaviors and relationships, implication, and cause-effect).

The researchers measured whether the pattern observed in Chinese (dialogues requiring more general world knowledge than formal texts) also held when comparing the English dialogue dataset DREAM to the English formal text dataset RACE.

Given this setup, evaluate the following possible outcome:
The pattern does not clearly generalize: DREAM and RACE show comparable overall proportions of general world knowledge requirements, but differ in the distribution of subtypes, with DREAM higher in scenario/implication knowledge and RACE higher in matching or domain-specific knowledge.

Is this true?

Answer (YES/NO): NO